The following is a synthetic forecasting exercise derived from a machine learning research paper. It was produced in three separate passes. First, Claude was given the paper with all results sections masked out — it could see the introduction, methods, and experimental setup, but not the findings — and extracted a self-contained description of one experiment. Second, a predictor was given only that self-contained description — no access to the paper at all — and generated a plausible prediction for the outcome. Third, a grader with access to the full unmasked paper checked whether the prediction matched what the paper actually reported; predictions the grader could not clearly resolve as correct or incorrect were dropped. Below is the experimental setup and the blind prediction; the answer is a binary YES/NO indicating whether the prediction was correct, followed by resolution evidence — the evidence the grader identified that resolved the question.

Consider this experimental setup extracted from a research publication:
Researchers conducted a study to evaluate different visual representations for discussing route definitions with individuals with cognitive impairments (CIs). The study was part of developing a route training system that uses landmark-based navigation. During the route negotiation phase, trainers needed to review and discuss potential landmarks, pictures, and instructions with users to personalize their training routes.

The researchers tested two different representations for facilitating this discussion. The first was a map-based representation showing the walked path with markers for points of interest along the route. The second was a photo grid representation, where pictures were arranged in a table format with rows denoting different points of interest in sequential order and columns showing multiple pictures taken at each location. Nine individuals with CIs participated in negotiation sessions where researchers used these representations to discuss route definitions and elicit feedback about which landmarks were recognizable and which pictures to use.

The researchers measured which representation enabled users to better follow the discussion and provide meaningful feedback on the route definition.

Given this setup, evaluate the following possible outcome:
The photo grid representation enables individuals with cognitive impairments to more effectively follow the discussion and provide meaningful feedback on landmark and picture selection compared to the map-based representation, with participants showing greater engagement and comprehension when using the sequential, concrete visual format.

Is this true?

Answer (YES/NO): YES